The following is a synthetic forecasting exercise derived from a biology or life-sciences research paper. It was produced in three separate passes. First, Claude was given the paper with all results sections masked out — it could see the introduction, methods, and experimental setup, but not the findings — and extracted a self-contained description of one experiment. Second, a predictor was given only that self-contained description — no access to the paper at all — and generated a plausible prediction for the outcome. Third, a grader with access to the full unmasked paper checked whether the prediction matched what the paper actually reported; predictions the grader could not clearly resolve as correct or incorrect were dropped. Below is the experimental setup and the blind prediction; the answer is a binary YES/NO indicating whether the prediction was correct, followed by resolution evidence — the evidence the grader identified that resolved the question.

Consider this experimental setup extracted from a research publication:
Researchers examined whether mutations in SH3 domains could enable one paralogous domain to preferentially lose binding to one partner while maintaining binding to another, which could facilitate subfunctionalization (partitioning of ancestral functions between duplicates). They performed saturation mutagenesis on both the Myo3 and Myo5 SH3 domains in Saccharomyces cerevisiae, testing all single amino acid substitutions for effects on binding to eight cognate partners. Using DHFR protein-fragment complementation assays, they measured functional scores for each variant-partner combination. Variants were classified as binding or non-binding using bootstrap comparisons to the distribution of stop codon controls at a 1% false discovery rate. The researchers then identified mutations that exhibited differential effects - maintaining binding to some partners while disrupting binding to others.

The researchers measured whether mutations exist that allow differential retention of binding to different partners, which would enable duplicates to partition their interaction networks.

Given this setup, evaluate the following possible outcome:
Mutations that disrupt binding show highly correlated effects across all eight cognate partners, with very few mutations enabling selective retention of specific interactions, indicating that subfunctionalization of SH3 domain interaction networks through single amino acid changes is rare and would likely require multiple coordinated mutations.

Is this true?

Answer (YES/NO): NO